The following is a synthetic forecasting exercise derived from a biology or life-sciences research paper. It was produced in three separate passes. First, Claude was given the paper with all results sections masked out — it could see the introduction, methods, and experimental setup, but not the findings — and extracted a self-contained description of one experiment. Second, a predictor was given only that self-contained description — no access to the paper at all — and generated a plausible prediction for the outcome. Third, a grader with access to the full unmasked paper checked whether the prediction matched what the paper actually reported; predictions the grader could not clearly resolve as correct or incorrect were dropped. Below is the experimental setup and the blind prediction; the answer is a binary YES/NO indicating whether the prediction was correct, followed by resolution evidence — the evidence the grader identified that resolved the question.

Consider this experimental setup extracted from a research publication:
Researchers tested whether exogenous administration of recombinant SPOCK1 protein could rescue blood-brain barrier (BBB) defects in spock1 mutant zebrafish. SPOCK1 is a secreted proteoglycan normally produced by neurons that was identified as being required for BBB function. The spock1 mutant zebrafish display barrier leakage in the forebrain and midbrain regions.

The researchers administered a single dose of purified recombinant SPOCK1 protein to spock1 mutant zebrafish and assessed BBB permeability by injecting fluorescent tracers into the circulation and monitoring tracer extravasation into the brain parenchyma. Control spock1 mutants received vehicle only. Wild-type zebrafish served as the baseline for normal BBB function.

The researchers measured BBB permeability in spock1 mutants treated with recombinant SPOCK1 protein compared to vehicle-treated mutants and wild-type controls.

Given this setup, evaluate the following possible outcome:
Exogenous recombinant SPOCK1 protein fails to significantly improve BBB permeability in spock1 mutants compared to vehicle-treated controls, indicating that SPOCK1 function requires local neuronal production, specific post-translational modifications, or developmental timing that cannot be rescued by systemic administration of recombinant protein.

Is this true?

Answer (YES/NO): NO